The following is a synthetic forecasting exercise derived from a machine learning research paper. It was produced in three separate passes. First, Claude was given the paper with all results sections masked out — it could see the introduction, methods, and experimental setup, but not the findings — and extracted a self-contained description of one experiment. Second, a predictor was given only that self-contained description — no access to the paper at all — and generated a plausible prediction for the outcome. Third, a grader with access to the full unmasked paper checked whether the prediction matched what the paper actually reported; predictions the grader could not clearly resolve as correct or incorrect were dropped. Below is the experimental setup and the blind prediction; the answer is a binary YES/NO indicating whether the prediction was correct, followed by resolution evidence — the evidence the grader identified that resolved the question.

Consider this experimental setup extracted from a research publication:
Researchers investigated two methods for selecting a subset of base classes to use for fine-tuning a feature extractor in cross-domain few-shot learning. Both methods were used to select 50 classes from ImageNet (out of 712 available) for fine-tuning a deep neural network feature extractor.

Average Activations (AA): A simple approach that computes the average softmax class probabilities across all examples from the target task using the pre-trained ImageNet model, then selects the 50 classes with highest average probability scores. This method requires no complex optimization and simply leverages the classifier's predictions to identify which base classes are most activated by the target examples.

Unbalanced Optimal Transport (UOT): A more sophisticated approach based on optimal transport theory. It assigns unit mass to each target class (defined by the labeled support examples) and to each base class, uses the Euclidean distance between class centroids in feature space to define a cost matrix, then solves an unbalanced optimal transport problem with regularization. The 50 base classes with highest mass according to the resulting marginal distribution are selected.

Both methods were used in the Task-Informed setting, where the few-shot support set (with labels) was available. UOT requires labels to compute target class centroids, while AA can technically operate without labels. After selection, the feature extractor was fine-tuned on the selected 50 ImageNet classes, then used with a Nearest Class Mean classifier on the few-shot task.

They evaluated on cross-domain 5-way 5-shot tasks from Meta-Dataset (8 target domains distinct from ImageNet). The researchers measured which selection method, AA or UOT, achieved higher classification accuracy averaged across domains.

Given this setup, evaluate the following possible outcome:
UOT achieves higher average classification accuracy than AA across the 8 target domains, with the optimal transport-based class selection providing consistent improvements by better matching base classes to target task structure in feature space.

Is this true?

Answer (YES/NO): NO